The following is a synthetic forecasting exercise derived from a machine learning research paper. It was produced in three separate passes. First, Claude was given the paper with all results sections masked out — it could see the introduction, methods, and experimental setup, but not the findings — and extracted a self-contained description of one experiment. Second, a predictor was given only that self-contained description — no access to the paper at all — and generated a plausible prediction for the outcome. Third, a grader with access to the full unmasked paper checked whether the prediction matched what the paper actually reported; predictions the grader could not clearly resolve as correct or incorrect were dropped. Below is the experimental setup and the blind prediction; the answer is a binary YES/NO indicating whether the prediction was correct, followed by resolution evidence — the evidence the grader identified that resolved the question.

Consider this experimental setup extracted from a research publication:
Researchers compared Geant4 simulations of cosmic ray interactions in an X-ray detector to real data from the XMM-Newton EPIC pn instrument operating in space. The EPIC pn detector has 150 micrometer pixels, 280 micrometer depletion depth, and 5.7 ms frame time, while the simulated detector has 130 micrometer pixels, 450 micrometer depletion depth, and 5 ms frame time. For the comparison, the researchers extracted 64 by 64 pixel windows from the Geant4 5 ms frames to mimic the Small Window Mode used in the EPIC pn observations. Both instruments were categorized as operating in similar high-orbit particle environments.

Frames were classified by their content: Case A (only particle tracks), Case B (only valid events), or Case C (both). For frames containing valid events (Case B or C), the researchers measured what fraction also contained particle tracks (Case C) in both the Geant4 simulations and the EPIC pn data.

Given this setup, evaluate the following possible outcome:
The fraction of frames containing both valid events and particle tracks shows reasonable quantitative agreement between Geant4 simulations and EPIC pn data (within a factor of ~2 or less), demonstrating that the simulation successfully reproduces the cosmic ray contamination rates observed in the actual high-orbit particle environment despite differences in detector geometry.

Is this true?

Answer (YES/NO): YES